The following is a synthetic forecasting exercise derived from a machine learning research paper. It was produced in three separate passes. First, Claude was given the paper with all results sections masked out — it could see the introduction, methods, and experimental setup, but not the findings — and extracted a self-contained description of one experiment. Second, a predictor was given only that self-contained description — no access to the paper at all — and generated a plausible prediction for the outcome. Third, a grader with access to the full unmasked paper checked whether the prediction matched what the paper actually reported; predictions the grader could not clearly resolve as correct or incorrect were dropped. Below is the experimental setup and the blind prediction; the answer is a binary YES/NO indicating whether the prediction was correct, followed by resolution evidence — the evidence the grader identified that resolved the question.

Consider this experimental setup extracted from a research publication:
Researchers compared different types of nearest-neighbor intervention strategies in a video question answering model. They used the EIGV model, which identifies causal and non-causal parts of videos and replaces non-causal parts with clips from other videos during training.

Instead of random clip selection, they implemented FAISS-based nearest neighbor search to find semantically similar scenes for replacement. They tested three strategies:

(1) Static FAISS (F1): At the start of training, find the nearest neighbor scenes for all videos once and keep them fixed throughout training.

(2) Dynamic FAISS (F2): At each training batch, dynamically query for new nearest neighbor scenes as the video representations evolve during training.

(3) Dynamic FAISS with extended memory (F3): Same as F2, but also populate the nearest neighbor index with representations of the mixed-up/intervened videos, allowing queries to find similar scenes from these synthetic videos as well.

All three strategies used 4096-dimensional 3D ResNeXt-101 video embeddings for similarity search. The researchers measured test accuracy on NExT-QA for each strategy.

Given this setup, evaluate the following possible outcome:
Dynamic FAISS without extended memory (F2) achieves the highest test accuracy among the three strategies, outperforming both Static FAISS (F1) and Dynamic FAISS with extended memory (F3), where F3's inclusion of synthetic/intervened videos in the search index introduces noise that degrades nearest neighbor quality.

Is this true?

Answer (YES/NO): NO